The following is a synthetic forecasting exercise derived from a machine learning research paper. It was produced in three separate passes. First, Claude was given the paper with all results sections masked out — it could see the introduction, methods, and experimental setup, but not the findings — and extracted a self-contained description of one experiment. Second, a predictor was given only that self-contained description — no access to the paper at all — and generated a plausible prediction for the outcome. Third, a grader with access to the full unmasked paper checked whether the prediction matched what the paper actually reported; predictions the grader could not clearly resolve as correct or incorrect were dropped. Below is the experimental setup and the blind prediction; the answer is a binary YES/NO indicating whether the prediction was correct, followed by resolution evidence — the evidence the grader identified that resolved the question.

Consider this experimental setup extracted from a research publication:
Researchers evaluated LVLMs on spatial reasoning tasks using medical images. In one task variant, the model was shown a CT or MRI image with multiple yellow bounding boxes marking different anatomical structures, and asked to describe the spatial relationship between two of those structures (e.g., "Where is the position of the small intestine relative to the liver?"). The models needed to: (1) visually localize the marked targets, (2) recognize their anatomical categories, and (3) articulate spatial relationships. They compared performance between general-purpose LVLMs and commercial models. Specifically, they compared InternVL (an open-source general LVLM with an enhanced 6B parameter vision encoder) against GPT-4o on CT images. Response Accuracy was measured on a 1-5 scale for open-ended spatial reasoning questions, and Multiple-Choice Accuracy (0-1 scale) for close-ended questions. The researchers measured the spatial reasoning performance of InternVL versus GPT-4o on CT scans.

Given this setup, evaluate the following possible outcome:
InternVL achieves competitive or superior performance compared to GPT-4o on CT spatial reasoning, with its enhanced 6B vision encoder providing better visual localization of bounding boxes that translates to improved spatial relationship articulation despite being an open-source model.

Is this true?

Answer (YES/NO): NO